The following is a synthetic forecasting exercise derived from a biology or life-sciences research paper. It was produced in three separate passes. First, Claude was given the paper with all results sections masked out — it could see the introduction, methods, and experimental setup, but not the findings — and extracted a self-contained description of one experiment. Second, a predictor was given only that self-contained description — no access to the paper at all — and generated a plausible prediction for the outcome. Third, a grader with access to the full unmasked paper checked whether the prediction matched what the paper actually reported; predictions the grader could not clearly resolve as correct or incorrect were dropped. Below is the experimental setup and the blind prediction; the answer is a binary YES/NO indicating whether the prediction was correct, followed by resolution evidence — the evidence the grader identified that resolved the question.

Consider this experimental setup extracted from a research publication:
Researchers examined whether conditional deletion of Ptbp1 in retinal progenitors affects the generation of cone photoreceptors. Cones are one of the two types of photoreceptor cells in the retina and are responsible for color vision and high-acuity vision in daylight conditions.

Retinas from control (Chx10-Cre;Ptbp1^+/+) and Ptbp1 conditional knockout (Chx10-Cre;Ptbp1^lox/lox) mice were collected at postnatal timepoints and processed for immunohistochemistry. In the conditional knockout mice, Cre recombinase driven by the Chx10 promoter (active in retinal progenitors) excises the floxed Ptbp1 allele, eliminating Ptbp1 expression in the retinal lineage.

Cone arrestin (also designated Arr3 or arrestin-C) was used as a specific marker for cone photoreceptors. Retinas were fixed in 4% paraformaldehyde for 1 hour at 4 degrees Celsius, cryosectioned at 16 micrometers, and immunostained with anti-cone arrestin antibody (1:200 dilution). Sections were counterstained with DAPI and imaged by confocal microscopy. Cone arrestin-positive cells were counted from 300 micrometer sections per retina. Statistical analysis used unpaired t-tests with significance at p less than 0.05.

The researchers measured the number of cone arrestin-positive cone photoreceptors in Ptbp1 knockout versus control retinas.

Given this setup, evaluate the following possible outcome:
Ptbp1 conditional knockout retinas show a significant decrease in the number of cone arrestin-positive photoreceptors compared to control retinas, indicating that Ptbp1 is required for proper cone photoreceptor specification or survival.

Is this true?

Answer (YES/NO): NO